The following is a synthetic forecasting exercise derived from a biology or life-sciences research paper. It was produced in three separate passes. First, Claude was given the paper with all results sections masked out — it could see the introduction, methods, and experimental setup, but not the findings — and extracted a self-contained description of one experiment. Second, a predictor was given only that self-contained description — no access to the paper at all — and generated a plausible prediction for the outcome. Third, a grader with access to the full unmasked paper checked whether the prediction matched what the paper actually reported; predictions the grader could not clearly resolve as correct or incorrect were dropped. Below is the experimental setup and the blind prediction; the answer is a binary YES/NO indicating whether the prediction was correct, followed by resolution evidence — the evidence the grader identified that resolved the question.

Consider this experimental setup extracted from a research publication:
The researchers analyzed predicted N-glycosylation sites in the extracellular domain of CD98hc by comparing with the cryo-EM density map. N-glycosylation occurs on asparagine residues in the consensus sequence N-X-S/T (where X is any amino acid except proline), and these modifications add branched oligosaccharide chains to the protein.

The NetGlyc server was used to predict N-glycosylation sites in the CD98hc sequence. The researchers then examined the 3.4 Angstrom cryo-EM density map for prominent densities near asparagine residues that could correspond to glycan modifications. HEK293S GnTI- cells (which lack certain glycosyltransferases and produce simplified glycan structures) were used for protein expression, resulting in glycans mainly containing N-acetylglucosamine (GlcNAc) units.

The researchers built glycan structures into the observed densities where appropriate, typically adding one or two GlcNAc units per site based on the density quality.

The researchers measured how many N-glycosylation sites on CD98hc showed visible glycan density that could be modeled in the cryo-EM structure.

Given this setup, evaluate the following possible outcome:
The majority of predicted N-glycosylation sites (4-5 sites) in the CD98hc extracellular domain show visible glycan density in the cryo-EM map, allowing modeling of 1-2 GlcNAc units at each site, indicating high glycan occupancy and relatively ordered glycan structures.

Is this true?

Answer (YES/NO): YES